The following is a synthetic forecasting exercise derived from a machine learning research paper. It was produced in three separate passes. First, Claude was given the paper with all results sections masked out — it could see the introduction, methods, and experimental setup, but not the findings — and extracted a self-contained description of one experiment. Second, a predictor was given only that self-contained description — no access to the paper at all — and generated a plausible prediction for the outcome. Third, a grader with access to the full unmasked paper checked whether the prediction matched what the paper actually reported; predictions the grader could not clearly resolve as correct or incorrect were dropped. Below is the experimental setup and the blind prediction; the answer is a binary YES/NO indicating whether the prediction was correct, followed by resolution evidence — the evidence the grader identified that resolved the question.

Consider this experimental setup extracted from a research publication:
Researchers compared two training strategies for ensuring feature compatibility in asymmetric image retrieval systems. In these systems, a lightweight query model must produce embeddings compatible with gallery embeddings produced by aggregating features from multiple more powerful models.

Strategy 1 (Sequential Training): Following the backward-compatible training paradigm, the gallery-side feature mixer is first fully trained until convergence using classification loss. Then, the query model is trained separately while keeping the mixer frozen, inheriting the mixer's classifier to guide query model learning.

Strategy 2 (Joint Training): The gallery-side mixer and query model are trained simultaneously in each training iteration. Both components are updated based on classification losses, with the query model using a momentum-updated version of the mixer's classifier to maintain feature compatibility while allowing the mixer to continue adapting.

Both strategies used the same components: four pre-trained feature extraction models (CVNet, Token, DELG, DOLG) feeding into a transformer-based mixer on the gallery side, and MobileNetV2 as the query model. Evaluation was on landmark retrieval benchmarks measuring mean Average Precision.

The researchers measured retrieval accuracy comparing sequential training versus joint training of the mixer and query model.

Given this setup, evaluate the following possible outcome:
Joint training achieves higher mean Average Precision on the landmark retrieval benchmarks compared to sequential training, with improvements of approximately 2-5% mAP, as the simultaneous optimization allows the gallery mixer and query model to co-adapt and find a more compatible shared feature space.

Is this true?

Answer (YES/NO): YES